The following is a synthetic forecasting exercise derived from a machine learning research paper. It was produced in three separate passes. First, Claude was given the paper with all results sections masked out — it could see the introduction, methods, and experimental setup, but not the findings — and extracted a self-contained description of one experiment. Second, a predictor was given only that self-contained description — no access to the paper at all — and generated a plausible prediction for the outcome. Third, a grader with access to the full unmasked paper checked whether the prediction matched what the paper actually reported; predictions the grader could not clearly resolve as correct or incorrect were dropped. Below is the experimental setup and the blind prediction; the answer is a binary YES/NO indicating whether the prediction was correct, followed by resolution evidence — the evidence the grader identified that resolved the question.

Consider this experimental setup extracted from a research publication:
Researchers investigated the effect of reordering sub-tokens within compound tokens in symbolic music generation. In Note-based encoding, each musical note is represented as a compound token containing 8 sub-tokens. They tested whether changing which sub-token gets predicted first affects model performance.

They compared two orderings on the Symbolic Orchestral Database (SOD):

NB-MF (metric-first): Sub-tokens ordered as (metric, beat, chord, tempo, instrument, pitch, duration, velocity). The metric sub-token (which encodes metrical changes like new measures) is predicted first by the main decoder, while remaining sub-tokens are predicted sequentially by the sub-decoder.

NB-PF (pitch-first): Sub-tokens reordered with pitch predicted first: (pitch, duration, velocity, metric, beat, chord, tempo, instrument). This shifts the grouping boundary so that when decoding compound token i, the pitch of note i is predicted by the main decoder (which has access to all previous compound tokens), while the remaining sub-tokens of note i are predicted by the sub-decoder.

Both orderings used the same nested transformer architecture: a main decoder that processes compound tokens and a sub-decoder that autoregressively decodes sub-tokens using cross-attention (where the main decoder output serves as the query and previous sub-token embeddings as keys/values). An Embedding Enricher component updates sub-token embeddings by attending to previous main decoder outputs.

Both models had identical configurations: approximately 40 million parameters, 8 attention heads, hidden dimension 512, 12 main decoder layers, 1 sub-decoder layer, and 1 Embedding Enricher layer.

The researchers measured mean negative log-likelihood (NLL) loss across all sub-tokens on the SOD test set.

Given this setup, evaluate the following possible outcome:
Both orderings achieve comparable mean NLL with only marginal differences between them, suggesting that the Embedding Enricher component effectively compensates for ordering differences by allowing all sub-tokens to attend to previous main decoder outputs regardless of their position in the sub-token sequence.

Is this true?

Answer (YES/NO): NO